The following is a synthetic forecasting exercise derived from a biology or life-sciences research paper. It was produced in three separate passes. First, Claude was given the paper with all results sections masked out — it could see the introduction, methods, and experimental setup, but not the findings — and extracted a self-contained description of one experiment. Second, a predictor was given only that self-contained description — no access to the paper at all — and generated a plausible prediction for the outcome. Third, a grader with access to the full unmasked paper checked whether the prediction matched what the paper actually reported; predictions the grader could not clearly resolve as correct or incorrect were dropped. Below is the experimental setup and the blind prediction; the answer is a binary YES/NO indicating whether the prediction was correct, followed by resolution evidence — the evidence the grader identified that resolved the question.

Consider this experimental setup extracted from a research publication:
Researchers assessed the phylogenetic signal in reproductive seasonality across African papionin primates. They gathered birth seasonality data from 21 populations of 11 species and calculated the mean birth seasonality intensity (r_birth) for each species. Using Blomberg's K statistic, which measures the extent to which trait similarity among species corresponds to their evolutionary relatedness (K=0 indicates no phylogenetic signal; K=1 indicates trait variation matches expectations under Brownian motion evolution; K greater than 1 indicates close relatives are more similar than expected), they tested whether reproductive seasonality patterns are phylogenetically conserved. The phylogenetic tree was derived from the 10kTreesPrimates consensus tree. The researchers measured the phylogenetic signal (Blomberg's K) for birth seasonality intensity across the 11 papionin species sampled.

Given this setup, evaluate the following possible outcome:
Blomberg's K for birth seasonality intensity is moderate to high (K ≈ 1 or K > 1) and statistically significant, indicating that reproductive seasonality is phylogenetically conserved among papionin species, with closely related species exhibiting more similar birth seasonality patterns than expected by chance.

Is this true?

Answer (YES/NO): YES